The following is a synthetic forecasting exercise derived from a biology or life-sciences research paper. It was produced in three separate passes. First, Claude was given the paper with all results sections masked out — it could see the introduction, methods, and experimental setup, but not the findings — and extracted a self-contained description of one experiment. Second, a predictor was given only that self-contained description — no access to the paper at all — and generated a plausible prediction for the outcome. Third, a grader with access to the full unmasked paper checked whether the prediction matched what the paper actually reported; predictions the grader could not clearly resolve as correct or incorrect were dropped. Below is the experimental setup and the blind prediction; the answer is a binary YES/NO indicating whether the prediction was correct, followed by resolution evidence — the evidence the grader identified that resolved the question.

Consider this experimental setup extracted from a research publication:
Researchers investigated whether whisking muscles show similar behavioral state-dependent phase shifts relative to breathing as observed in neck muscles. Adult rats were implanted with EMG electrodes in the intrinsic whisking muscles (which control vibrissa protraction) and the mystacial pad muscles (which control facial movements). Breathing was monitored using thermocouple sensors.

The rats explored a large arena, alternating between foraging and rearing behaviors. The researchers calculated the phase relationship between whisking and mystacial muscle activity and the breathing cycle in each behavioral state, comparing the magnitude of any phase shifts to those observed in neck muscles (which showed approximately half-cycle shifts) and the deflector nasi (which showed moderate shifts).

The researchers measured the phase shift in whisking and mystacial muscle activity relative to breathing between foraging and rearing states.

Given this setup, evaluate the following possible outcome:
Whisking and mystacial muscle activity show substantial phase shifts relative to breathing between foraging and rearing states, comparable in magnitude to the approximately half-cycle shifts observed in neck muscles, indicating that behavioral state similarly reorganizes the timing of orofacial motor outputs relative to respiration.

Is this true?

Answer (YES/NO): NO